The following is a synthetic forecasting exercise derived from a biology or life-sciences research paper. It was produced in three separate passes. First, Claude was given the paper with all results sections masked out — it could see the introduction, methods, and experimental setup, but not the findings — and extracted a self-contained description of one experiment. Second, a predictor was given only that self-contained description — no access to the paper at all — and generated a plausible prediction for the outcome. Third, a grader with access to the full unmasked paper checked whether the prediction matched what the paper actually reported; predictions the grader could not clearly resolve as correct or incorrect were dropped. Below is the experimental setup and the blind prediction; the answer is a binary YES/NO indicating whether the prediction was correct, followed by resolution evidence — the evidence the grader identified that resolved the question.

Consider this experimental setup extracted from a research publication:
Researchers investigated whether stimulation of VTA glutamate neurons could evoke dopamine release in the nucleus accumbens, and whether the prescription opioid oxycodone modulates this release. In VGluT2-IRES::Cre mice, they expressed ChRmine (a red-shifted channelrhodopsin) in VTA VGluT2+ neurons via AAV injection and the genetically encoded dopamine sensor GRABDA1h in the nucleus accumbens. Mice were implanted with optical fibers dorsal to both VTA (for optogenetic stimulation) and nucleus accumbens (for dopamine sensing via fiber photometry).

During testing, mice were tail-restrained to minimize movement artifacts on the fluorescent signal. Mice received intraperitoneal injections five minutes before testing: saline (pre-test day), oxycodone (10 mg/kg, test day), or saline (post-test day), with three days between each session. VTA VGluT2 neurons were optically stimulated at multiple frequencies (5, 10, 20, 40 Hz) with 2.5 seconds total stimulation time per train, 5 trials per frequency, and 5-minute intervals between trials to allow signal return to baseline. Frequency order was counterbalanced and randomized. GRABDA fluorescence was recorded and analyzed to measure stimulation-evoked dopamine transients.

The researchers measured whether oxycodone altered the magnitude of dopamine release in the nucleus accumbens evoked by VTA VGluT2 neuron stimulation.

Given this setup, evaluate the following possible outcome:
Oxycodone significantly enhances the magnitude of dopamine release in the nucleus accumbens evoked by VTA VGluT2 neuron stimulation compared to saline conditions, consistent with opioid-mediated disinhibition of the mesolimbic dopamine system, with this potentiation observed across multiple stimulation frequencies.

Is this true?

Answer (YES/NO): NO